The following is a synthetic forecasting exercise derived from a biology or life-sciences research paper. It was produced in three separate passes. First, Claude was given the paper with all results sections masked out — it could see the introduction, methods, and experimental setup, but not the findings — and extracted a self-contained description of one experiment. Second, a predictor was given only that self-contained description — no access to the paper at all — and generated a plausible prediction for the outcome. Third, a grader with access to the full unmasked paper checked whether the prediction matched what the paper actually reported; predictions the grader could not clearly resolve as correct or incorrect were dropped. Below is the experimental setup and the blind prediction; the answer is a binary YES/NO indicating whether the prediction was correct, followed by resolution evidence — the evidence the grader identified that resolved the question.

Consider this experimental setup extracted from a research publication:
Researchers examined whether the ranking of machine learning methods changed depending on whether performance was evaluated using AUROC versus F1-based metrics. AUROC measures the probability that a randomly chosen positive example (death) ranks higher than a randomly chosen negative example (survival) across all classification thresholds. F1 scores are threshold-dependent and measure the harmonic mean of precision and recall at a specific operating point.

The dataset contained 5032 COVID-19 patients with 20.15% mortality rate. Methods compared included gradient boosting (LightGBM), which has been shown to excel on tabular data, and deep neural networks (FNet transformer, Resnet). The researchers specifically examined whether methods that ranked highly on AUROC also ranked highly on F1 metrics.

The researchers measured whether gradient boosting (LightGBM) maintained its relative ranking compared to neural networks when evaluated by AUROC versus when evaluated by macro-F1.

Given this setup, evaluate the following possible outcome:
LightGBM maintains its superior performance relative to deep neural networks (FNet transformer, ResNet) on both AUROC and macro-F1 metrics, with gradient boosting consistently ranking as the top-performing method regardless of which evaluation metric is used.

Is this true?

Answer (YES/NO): NO